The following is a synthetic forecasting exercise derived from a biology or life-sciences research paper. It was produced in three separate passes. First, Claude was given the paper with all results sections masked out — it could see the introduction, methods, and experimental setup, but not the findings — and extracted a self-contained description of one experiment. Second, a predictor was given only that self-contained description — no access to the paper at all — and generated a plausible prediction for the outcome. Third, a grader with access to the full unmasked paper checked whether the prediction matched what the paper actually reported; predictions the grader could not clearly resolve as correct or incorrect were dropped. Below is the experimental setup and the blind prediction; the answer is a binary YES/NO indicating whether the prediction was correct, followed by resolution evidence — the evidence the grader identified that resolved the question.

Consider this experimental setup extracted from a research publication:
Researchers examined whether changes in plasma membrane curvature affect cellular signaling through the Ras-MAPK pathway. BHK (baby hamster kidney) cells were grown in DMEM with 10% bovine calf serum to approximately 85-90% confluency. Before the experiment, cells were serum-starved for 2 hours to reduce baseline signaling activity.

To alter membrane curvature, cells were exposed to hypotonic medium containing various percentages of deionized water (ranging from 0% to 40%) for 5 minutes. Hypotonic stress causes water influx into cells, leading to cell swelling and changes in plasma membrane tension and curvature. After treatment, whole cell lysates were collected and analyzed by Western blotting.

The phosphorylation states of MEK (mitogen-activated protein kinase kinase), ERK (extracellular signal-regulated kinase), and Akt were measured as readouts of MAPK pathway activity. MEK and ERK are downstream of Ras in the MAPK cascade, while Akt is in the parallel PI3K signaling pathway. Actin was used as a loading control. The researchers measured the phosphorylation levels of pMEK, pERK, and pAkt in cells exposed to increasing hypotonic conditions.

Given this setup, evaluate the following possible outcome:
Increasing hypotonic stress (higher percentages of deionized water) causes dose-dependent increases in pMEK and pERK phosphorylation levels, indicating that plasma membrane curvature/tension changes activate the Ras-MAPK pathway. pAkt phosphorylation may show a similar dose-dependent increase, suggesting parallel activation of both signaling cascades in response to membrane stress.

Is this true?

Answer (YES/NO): NO